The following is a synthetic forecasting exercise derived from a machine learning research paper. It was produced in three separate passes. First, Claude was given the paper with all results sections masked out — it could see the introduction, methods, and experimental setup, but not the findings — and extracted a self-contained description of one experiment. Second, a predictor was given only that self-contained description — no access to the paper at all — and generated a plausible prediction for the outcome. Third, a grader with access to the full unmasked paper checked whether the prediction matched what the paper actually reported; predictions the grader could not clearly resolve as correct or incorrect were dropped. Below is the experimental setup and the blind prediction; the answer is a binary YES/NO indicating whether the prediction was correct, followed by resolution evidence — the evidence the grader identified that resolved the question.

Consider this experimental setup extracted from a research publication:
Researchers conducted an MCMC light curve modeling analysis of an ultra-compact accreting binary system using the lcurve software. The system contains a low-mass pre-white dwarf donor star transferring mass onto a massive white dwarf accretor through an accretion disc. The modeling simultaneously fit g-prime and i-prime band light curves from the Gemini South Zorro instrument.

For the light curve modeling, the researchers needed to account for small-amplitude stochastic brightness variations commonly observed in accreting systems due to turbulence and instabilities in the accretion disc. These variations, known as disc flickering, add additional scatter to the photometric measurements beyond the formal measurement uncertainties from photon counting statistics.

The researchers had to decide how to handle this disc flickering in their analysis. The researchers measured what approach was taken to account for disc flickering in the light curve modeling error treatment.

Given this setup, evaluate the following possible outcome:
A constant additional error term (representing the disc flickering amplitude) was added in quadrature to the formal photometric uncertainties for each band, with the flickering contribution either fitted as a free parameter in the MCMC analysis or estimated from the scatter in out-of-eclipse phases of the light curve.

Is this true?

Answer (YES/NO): NO